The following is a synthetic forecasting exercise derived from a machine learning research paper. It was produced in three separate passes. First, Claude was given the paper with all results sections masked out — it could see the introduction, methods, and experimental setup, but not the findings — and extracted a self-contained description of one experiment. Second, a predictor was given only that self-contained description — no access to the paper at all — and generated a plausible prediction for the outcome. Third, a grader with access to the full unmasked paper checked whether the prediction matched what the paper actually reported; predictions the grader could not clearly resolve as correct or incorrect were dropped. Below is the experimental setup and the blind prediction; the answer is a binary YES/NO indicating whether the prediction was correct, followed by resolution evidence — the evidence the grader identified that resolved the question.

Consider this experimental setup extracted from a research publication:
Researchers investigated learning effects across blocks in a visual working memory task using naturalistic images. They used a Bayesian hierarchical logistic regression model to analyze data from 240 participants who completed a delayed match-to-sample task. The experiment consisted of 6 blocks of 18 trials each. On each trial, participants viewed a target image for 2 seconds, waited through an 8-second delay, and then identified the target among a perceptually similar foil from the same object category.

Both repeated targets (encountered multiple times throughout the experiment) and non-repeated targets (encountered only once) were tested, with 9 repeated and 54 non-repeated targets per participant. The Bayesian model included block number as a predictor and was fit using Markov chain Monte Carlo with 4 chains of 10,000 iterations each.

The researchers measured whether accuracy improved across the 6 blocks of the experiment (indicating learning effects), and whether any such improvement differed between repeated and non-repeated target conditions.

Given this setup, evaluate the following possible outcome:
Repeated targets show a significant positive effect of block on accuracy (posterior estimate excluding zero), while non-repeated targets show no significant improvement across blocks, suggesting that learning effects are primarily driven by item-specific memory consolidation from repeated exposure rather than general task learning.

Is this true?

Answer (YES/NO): NO